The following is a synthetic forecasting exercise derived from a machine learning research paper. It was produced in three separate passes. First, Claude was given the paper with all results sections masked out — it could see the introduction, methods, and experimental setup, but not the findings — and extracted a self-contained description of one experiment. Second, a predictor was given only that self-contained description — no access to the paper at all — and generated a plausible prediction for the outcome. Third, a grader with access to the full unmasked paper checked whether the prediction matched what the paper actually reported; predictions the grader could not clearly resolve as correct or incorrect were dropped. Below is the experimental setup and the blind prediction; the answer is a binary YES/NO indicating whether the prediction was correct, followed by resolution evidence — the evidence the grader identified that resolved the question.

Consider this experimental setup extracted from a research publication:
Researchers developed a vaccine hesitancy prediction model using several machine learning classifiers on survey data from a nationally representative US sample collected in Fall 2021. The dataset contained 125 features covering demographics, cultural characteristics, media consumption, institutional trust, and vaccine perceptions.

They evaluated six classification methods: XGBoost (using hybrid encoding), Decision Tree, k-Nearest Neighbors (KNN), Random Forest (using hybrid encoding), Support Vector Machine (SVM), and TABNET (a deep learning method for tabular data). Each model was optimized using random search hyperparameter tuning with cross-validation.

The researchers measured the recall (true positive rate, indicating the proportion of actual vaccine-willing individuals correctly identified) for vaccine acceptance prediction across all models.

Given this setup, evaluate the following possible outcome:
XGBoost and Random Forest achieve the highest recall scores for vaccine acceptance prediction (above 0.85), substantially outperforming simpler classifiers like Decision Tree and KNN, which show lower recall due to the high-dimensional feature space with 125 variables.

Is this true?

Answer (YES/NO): NO